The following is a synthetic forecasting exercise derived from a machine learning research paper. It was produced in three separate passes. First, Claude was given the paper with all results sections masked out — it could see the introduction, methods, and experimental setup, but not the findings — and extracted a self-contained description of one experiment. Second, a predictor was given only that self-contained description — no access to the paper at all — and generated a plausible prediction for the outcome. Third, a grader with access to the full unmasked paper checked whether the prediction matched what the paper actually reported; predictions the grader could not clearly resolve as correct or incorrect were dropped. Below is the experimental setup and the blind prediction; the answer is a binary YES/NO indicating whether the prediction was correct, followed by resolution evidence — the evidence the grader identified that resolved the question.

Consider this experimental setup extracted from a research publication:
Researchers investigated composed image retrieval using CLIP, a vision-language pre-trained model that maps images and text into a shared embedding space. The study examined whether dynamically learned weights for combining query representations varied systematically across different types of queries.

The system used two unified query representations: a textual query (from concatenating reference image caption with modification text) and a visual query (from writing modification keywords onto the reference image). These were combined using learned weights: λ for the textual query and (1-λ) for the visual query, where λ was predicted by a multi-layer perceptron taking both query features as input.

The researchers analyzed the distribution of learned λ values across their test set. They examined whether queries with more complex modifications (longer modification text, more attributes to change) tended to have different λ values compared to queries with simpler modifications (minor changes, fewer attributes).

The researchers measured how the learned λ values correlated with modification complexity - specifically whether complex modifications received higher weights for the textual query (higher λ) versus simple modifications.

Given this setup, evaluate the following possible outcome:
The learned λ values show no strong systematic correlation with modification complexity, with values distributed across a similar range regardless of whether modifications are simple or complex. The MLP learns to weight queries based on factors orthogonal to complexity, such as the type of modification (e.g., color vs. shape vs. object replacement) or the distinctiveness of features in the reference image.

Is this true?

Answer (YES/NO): NO